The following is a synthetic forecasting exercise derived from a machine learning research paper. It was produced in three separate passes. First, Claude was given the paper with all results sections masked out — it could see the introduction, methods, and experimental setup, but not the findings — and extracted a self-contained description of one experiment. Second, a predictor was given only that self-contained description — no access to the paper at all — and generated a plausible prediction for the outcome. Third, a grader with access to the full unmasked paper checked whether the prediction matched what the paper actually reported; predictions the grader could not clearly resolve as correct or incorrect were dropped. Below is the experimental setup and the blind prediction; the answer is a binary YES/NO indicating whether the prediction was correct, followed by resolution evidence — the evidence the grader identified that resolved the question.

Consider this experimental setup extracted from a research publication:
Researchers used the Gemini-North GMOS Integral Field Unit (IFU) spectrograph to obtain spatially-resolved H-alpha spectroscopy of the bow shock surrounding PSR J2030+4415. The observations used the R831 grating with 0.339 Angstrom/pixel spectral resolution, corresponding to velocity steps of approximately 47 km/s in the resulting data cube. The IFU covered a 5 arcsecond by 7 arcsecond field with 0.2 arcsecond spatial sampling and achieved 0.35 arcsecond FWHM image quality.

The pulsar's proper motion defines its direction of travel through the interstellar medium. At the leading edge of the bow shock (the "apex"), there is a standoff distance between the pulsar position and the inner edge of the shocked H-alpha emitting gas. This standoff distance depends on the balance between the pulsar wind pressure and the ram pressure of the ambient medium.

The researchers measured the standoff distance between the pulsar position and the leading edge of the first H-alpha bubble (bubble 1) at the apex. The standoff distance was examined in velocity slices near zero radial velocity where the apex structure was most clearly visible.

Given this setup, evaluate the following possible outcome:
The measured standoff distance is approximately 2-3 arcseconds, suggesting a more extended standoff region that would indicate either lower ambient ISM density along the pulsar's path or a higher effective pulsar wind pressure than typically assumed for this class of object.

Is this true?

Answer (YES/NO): NO